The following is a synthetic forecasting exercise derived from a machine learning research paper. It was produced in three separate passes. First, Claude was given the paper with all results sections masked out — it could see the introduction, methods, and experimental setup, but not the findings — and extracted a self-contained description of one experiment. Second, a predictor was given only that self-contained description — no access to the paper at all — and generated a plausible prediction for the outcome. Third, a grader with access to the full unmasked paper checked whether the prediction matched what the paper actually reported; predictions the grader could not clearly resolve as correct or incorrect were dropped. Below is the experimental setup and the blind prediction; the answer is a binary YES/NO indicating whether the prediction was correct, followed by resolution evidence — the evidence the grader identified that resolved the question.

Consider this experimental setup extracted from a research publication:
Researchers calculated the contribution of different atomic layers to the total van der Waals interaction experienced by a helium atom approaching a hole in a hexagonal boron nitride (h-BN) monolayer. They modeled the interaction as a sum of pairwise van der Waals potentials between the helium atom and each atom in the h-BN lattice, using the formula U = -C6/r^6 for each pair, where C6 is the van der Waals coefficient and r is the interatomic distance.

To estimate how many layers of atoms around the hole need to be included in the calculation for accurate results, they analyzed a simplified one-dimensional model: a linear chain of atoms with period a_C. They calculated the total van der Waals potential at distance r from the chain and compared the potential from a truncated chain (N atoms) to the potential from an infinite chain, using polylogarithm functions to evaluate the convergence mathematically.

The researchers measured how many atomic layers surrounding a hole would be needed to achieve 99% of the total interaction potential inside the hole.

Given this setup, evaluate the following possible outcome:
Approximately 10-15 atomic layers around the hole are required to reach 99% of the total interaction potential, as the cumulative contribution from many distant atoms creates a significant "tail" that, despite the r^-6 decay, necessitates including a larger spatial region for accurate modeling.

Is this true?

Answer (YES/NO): NO